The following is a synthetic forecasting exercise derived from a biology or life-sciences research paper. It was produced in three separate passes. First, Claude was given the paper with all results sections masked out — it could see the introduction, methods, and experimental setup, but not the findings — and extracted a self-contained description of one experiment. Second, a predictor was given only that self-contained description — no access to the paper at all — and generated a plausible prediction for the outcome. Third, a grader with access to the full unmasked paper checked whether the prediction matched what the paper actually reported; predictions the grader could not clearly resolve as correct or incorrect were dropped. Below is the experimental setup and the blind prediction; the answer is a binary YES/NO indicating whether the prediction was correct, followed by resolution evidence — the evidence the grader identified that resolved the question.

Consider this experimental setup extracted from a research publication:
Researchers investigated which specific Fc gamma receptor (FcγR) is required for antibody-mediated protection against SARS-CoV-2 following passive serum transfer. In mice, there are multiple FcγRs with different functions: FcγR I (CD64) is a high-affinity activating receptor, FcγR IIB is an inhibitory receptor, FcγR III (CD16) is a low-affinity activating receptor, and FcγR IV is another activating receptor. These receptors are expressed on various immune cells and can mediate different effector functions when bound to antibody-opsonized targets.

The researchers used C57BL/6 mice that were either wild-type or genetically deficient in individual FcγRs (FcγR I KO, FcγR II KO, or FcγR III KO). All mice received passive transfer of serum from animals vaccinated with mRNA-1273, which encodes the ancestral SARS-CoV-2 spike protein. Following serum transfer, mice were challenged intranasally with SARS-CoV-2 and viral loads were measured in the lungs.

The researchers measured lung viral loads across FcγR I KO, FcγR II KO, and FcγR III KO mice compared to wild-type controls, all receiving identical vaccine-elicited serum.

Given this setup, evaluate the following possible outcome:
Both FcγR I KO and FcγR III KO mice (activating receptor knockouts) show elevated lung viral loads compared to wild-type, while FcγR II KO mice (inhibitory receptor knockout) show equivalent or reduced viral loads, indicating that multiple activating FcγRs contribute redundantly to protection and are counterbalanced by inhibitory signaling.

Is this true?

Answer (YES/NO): NO